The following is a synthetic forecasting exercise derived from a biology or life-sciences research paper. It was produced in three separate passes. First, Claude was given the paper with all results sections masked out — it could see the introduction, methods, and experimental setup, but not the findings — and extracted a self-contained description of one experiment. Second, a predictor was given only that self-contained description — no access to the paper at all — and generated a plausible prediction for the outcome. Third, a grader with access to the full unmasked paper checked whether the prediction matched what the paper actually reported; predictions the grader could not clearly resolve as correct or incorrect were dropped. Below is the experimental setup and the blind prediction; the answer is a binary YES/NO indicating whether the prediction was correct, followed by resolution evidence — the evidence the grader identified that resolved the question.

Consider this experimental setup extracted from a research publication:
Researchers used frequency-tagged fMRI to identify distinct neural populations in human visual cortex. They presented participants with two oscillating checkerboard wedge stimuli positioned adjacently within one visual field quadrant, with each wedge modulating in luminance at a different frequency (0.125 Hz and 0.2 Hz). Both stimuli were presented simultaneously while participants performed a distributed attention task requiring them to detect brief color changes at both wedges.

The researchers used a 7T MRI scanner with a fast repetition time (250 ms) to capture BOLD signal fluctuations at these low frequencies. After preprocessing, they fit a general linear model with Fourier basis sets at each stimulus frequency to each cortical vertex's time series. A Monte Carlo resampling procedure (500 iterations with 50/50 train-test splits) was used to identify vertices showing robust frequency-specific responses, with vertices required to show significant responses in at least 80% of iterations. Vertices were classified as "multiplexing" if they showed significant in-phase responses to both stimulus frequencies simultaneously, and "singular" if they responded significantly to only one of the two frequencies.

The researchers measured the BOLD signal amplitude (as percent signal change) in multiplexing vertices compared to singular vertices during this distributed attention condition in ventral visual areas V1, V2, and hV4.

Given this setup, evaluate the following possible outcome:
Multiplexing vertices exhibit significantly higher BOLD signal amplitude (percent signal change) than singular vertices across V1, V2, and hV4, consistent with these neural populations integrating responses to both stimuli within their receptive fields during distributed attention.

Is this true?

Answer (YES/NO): NO